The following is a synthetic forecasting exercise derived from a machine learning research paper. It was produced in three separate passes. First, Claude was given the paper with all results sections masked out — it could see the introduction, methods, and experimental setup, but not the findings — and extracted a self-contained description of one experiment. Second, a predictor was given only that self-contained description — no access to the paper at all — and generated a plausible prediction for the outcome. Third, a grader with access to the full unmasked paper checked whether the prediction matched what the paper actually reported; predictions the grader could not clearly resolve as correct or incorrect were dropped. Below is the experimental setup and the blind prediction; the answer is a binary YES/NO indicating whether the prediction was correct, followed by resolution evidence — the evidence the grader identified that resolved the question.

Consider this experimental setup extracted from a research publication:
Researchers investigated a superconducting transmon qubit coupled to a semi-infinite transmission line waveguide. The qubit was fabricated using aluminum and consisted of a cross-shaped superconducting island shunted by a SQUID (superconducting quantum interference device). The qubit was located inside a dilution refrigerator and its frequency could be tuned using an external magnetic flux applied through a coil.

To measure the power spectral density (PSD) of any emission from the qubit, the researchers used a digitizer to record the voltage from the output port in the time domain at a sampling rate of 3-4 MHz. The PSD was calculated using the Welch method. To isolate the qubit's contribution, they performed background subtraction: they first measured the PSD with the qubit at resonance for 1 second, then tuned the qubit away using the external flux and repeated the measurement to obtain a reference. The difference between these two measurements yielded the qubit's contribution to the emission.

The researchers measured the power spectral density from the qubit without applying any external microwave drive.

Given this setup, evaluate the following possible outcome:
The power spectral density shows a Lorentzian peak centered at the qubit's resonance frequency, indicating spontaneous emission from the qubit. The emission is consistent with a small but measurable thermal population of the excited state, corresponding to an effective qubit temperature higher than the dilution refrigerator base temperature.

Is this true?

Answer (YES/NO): YES